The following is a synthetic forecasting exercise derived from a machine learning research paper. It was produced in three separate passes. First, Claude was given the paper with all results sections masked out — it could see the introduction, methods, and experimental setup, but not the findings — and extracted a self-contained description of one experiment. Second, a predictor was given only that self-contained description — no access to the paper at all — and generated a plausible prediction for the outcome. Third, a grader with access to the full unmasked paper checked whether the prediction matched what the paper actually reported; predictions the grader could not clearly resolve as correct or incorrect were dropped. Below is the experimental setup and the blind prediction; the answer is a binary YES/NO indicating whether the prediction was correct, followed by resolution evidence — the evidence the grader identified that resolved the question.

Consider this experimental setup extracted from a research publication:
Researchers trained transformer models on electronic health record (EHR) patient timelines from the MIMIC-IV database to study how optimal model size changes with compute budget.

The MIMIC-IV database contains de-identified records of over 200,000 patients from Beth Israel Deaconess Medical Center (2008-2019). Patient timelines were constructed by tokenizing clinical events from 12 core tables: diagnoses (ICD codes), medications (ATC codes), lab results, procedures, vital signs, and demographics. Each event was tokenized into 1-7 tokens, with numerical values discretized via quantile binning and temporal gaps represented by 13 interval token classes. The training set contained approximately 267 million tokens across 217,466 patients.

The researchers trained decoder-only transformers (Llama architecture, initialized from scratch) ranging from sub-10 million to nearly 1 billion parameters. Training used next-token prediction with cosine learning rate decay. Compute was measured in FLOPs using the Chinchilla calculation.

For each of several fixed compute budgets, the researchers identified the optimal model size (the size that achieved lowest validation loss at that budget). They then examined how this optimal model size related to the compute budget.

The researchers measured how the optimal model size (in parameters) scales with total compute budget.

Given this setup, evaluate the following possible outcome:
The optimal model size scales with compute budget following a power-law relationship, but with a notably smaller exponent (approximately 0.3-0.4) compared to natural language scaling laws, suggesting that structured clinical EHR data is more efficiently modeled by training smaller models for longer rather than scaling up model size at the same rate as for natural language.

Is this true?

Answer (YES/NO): NO